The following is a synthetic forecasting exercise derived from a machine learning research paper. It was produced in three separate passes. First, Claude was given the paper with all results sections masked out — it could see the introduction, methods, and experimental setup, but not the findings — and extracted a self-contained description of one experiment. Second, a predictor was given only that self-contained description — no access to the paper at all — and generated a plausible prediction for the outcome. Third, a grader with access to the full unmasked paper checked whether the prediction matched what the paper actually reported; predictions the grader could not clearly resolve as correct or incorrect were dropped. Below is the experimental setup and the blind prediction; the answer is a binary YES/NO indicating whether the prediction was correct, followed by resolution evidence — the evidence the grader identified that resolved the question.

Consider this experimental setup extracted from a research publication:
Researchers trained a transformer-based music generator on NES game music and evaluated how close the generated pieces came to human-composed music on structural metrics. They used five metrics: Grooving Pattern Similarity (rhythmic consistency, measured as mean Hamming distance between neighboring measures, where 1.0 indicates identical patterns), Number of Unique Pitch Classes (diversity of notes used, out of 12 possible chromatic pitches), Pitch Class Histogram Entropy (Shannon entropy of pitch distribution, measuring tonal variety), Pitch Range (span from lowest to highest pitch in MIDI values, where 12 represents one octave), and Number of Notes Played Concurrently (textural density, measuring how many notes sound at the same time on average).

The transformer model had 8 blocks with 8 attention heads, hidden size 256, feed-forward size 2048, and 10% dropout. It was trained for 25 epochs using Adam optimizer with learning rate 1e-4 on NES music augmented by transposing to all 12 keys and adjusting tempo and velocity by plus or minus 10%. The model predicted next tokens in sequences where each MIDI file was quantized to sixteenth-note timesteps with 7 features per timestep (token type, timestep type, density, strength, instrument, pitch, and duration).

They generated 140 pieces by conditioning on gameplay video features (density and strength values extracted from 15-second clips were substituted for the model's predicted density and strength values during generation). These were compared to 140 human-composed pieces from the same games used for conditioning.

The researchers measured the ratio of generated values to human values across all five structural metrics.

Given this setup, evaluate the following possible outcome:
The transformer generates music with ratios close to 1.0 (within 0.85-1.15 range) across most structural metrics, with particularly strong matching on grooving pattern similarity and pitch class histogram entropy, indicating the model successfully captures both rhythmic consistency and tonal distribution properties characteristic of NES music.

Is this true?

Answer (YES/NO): NO